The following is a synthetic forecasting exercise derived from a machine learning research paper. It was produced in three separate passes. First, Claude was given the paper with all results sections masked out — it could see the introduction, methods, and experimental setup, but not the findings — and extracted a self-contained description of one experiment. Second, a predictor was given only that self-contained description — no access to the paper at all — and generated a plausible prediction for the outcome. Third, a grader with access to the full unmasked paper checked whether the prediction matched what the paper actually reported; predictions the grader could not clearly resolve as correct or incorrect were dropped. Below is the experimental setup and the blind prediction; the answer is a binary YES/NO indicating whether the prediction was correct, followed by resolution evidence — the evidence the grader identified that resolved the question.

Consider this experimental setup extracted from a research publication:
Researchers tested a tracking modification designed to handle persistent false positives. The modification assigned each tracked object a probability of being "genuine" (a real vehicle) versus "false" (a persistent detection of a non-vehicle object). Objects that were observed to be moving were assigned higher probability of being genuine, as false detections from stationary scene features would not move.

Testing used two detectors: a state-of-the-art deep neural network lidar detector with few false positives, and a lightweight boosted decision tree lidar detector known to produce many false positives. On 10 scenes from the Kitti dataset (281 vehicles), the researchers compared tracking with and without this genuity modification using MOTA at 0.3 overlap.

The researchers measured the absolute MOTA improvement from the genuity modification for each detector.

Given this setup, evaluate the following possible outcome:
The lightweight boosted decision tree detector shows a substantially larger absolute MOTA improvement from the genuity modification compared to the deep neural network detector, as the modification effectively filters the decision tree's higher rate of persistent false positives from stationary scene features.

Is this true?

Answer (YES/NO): YES